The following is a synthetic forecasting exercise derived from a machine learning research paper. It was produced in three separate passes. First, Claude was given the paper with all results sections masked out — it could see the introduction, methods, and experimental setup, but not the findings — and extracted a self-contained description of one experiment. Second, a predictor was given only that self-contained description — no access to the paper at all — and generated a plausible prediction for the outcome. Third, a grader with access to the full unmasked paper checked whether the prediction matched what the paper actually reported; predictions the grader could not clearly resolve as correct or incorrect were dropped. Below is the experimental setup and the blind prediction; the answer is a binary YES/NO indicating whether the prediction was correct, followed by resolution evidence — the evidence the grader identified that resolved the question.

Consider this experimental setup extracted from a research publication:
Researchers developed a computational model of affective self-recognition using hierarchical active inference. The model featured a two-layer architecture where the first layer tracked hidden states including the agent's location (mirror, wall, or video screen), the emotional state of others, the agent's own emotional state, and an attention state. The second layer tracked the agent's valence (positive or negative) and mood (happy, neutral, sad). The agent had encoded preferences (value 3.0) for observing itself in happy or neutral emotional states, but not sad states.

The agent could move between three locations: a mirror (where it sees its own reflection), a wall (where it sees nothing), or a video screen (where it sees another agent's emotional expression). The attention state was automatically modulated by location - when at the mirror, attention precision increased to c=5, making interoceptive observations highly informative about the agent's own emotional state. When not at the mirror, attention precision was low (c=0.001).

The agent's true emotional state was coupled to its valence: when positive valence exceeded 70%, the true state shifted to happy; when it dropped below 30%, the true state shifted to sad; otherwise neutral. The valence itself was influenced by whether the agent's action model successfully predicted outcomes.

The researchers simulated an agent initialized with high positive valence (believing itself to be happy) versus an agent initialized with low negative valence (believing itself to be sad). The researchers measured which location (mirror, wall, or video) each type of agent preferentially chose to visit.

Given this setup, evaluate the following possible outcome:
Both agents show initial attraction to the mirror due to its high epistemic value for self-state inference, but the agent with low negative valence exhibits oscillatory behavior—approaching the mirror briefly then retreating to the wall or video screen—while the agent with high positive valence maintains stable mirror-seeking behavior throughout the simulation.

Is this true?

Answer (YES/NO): NO